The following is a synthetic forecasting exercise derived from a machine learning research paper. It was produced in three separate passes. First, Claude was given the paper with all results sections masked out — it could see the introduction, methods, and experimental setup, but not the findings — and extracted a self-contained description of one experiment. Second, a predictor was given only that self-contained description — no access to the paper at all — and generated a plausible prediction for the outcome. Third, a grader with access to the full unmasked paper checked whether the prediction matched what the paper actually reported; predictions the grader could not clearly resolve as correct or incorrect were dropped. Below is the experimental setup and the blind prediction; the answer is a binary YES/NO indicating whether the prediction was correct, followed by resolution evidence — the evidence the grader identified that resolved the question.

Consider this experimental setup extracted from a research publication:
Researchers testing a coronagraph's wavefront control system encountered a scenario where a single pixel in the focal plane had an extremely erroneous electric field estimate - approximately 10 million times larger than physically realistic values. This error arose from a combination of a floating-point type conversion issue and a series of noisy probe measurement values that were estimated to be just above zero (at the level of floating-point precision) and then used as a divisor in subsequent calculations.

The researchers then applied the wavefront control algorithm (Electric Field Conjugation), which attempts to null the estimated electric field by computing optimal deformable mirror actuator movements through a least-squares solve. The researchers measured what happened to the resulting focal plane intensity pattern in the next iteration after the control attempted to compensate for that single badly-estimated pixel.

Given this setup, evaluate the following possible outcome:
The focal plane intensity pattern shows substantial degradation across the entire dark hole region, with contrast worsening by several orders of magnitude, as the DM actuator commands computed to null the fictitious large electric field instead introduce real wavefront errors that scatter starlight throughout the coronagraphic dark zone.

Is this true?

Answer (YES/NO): NO